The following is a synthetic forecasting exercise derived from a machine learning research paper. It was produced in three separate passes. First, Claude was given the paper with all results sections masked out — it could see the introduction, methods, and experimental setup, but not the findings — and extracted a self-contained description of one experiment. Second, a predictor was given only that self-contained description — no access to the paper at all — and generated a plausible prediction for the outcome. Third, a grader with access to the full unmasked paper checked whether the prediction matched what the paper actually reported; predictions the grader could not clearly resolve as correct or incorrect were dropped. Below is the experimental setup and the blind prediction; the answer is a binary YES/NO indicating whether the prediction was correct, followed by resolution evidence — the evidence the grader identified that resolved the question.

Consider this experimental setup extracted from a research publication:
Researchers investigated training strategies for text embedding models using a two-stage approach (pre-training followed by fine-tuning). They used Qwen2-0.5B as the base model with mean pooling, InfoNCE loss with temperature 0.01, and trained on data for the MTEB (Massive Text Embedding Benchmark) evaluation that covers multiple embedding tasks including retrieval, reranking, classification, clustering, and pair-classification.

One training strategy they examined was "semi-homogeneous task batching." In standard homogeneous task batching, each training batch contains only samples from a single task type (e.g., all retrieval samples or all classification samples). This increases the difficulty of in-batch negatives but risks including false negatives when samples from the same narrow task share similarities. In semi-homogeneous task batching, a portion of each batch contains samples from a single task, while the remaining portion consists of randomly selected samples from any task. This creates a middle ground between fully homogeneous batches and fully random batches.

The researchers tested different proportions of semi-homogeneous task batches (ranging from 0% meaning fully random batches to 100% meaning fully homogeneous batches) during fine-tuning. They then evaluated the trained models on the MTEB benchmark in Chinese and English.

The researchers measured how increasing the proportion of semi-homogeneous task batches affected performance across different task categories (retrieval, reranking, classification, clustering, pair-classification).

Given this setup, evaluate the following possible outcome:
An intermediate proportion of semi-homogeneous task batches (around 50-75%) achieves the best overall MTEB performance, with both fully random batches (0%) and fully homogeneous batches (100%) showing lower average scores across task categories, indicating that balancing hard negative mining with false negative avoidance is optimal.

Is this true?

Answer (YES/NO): NO